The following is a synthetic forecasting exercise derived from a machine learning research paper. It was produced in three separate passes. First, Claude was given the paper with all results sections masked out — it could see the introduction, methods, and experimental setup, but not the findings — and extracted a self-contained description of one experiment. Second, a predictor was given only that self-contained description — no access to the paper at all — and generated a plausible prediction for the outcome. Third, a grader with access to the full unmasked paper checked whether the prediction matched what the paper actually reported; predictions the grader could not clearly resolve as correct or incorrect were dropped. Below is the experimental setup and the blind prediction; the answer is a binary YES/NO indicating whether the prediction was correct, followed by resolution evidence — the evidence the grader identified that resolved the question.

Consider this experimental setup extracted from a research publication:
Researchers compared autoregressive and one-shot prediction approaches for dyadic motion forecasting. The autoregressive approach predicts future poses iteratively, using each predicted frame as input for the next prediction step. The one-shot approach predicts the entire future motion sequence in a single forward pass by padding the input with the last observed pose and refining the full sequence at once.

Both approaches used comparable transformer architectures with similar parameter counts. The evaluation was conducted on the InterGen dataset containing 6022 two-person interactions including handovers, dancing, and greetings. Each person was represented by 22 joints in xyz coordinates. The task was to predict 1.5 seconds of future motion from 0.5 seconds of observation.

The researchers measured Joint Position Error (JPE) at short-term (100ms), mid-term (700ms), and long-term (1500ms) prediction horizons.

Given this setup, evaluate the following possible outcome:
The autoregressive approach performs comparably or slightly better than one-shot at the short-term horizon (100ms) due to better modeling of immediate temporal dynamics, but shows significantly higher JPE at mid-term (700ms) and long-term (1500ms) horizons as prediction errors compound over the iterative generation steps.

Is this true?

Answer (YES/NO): YES